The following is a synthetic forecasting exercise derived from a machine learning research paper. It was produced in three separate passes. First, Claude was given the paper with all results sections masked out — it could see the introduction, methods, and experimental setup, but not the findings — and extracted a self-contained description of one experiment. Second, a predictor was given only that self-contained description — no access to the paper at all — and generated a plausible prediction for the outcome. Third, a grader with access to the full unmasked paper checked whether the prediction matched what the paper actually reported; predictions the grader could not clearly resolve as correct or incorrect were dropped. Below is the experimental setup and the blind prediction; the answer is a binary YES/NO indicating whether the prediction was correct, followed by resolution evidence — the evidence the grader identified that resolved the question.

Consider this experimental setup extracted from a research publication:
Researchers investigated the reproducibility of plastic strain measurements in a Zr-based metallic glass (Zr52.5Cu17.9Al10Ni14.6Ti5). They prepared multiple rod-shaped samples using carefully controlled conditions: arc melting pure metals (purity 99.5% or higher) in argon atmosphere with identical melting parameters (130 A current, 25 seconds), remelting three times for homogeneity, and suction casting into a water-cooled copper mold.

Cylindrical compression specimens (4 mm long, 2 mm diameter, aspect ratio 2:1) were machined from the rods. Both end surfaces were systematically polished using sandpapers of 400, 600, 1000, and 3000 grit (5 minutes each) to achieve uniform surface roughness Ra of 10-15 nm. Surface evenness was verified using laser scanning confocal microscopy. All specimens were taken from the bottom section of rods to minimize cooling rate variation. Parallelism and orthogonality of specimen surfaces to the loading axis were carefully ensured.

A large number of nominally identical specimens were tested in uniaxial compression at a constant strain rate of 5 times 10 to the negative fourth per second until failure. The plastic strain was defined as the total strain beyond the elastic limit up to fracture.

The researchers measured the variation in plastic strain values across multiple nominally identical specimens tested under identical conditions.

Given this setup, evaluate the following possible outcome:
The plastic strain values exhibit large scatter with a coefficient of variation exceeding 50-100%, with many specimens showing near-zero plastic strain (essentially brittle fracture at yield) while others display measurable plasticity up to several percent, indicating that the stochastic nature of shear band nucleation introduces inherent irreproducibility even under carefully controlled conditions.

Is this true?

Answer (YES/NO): NO